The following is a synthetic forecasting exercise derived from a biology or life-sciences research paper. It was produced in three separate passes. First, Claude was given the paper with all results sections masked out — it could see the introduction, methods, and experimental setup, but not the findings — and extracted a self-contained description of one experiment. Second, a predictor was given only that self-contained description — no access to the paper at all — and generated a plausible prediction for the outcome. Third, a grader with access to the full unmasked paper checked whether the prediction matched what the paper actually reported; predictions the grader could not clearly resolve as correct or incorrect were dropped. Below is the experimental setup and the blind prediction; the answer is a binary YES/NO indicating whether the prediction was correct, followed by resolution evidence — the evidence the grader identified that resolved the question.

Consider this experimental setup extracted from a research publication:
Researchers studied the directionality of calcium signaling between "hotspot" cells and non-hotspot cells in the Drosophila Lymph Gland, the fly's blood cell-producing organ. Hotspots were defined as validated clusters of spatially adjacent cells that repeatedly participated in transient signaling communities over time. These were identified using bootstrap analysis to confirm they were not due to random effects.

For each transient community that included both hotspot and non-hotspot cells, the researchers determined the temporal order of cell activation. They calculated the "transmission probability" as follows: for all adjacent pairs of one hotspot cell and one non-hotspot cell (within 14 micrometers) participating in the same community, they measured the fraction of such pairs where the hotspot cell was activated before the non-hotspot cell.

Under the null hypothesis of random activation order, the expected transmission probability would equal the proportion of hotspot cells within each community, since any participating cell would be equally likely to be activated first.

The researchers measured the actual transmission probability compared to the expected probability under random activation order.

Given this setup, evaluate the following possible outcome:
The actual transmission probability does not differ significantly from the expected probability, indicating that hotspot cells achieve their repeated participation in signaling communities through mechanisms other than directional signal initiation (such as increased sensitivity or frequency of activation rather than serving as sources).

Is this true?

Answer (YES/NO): YES